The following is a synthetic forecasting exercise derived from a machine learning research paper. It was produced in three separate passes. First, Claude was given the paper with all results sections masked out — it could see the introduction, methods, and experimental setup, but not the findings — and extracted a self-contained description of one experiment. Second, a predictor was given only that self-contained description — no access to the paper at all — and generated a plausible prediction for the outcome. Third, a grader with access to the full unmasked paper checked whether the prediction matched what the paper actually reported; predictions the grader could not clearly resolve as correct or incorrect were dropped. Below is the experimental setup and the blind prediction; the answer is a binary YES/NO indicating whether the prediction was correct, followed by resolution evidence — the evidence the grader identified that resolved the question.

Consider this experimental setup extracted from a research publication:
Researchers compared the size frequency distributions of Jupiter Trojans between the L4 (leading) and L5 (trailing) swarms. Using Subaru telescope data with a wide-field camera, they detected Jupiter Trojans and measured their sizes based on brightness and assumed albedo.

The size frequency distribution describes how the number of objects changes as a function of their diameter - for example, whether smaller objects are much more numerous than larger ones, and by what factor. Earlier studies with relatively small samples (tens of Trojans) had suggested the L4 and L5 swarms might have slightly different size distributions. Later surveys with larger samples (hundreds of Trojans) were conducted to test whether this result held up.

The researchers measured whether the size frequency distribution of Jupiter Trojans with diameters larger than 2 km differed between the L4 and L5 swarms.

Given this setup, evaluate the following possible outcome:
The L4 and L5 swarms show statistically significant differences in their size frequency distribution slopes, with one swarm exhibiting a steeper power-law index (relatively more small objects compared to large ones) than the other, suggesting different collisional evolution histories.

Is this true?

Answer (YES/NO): NO